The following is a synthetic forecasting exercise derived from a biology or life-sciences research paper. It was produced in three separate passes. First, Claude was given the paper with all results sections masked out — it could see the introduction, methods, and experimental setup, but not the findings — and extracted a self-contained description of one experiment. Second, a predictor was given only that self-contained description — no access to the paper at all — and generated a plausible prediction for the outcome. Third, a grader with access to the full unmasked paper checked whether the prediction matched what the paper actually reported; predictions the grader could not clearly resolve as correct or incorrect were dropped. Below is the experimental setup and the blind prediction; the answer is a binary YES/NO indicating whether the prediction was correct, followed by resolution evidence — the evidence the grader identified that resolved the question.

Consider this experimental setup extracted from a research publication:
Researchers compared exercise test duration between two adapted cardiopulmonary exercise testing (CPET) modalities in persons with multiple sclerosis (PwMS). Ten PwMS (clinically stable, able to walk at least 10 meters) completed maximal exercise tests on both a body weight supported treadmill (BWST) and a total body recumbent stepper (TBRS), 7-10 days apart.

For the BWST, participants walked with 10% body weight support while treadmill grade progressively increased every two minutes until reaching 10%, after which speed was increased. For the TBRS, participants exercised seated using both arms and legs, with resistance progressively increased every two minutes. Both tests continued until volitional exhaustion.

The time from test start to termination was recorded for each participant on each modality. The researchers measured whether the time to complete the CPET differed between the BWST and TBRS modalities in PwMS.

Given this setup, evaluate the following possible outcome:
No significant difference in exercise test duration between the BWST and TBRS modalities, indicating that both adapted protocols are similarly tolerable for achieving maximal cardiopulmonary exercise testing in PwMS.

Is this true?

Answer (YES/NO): NO